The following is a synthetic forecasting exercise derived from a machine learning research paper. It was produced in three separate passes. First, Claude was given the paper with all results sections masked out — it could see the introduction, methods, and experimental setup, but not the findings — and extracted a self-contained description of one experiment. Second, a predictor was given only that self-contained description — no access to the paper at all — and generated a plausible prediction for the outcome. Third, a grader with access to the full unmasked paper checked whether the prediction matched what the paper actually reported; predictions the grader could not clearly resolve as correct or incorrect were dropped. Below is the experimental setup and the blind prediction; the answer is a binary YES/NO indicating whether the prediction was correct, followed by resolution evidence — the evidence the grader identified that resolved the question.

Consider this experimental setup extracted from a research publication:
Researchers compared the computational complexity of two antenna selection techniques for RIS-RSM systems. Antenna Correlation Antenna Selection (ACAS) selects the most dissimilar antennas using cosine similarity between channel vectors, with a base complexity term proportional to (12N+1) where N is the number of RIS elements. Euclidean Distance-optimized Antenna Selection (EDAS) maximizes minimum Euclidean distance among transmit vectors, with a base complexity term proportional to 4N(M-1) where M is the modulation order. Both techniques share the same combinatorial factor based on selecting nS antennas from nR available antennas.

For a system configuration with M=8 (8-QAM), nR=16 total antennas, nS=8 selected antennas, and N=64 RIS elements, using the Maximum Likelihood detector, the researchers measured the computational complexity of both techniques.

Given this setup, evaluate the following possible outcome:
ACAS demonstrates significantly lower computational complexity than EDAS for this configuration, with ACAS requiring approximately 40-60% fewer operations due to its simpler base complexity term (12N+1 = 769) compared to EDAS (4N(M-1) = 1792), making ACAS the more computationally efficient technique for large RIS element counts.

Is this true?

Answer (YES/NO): YES